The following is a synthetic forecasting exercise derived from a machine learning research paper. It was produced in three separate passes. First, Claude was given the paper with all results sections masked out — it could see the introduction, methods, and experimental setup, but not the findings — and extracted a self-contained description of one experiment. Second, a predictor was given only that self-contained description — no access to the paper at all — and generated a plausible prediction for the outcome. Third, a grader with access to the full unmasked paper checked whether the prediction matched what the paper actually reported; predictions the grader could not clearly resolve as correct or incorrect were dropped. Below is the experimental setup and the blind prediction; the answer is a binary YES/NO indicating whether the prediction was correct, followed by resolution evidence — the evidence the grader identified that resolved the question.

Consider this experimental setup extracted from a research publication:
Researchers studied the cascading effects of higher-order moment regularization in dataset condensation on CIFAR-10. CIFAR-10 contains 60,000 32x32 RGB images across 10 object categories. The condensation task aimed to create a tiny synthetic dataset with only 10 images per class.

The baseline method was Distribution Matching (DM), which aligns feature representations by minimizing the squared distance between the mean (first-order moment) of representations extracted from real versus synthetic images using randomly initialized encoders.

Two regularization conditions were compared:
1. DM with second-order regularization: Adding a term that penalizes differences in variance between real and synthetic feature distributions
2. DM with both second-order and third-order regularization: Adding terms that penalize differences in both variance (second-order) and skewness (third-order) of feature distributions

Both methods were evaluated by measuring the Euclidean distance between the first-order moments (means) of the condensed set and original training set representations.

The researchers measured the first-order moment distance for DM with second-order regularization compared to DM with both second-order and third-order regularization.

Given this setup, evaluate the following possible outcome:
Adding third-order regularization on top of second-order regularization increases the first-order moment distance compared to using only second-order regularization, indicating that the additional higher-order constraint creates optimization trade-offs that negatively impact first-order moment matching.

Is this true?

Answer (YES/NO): NO